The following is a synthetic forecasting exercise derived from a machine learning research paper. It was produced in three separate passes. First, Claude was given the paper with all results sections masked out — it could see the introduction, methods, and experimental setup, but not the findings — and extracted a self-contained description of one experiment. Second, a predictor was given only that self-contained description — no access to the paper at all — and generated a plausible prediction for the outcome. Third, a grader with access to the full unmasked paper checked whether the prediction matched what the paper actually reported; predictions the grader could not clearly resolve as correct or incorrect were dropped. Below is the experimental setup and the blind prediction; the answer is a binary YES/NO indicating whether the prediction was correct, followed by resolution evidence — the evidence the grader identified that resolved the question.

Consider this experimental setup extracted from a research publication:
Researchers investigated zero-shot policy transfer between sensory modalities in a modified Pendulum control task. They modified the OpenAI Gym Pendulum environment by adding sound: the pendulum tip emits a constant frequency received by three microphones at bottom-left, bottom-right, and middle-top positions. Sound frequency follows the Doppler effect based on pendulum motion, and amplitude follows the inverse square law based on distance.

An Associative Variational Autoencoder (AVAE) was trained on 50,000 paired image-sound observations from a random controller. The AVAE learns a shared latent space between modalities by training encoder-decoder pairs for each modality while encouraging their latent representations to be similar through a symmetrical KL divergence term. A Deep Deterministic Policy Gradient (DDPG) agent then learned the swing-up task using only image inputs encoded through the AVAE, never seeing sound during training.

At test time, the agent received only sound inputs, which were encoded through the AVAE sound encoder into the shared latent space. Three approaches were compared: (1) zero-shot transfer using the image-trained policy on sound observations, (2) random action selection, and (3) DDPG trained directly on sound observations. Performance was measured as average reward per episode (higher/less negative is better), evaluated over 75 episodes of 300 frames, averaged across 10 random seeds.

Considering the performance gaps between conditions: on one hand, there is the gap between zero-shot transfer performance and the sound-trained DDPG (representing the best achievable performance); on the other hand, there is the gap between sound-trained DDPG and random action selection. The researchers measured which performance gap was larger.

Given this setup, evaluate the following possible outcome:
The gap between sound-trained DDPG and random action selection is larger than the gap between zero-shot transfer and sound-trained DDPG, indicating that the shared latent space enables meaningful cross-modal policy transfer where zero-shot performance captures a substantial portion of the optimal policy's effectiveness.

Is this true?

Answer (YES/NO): YES